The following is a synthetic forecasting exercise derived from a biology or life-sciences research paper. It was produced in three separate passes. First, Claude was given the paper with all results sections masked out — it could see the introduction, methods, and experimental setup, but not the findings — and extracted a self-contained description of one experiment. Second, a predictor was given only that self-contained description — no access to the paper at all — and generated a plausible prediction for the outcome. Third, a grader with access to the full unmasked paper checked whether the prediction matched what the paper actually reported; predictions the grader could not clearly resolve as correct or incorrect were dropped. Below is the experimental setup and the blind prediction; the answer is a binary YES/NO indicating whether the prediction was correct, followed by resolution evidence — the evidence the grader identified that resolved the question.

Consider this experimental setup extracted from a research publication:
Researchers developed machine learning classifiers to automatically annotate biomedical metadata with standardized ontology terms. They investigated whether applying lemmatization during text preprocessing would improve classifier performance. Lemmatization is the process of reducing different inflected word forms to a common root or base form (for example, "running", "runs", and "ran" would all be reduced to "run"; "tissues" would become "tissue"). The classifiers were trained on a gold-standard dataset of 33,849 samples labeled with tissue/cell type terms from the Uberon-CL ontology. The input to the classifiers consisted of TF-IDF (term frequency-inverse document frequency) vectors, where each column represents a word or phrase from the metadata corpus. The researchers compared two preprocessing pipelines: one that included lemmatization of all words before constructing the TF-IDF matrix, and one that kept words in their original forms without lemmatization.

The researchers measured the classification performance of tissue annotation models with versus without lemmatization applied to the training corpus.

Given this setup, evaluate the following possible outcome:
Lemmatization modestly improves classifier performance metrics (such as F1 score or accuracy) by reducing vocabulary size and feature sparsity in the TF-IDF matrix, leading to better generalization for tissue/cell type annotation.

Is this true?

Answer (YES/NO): NO